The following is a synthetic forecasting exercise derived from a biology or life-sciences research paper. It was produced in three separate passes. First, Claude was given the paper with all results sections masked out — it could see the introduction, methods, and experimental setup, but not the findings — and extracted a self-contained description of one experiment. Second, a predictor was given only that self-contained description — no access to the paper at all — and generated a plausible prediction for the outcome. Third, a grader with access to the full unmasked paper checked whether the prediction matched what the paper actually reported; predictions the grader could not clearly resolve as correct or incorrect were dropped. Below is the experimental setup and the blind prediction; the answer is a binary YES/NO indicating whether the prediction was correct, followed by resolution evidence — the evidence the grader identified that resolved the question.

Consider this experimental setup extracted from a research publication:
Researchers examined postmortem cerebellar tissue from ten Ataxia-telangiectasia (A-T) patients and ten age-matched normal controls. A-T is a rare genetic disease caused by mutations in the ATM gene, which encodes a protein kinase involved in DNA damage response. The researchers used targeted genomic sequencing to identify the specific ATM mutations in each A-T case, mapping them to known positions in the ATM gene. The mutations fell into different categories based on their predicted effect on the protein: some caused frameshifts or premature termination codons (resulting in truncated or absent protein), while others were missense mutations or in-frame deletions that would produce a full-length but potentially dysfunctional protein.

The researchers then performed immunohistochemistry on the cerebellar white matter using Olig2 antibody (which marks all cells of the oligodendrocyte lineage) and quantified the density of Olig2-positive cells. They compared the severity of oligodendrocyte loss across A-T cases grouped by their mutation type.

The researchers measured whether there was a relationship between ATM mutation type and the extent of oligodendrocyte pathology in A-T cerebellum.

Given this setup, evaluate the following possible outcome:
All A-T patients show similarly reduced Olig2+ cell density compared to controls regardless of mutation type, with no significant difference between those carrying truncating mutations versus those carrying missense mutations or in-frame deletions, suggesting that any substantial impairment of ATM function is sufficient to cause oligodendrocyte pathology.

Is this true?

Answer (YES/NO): YES